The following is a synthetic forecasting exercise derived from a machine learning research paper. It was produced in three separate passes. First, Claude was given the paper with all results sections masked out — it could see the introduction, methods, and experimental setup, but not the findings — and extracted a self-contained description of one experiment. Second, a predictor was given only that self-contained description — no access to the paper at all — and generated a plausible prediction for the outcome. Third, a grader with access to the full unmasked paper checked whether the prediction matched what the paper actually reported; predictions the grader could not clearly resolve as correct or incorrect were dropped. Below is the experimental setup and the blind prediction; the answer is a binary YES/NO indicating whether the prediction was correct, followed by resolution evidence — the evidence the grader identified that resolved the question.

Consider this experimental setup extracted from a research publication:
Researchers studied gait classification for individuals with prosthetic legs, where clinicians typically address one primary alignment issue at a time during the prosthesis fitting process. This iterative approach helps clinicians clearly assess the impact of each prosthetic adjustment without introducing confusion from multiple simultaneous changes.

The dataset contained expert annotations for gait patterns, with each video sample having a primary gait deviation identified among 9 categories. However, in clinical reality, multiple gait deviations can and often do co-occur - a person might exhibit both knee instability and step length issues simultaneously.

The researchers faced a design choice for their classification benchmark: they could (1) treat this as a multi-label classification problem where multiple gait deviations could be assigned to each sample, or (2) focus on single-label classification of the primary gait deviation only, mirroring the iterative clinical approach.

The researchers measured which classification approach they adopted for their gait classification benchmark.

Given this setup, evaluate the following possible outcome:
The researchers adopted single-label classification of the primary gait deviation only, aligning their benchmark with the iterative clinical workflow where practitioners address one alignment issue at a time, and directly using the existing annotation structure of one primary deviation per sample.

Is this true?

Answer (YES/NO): YES